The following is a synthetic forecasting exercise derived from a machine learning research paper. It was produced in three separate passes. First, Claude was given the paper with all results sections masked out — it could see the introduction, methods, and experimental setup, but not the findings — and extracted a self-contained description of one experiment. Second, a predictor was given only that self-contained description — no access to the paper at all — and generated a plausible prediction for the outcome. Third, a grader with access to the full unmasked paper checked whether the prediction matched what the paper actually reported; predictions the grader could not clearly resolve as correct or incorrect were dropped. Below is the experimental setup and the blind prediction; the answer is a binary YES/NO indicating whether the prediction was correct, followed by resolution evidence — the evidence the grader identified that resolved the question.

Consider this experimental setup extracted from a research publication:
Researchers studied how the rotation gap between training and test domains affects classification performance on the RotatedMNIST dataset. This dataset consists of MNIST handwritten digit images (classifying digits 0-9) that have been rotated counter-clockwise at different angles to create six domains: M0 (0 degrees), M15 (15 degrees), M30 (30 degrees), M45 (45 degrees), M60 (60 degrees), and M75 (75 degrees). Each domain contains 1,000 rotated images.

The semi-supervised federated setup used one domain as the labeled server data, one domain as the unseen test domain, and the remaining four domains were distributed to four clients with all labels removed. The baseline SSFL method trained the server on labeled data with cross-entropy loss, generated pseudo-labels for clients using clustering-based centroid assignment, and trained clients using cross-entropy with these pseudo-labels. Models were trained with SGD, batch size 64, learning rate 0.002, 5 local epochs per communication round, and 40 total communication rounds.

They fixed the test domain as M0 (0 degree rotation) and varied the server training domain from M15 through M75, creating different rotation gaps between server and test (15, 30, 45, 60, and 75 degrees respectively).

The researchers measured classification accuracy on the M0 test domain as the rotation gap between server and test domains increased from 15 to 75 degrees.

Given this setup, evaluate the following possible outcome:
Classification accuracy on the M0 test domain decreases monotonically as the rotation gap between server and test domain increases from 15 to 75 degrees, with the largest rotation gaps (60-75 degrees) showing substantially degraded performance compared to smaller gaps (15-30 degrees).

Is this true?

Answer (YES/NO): YES